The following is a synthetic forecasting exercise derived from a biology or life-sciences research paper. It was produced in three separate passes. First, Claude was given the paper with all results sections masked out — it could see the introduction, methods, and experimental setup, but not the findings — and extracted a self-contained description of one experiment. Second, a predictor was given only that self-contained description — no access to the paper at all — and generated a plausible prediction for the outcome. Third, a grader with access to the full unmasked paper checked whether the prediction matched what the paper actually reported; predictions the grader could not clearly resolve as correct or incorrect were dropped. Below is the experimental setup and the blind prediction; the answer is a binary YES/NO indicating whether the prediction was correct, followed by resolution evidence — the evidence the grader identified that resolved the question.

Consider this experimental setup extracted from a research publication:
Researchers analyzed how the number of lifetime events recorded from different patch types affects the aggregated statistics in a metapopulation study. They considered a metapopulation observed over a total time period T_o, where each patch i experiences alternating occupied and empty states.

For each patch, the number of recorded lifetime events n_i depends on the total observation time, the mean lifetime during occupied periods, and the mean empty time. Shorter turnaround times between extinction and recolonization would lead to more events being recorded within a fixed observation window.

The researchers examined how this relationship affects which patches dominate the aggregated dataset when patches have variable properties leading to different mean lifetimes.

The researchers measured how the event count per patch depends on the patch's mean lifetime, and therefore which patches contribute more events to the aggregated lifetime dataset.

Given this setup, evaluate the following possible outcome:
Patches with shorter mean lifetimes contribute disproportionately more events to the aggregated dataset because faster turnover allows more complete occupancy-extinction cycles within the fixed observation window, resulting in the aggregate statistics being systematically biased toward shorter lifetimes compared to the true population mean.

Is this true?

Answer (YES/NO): YES